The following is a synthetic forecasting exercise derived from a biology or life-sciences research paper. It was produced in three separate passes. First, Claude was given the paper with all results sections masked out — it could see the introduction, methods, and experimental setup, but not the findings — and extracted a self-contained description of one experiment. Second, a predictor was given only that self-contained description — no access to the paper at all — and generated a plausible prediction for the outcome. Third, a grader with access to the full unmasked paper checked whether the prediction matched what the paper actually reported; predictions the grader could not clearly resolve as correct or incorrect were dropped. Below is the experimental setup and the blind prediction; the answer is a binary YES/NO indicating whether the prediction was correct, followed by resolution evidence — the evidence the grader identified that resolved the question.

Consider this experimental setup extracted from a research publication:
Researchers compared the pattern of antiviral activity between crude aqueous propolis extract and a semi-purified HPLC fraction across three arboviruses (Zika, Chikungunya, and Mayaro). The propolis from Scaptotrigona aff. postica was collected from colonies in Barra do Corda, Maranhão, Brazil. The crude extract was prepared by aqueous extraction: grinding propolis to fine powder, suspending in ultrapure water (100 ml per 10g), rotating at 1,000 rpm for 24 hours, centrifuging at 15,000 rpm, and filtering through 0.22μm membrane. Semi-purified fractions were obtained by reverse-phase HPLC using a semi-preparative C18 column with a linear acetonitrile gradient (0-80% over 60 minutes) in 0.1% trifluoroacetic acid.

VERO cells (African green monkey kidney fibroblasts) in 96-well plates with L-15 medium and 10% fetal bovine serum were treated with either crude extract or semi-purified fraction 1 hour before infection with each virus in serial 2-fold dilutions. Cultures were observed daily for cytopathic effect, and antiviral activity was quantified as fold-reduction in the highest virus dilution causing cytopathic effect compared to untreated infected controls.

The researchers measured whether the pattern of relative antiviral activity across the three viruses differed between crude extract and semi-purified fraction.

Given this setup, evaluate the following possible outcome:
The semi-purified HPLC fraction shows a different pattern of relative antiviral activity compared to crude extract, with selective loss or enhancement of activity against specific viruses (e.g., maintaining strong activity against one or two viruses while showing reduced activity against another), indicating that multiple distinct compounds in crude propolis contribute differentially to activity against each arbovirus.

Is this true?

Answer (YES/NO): YES